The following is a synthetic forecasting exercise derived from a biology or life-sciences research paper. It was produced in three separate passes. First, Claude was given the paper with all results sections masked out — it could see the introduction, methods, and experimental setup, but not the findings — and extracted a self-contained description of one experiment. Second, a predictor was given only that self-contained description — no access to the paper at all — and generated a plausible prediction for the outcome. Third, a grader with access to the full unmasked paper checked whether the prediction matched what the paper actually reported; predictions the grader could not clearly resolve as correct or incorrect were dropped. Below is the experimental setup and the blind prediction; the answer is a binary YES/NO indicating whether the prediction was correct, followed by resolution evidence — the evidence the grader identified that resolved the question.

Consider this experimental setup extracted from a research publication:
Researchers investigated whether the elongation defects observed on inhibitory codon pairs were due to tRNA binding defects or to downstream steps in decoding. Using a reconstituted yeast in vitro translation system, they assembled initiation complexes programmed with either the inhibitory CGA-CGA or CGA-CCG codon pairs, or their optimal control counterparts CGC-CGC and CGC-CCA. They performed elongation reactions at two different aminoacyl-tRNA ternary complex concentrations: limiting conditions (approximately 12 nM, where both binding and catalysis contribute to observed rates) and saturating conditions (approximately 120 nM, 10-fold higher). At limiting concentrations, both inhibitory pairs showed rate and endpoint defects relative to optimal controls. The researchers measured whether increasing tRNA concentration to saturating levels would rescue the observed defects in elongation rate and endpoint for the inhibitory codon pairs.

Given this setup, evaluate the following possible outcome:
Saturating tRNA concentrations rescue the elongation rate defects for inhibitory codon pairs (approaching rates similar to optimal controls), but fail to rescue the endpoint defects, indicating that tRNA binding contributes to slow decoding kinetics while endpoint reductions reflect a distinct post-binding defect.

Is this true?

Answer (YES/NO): NO